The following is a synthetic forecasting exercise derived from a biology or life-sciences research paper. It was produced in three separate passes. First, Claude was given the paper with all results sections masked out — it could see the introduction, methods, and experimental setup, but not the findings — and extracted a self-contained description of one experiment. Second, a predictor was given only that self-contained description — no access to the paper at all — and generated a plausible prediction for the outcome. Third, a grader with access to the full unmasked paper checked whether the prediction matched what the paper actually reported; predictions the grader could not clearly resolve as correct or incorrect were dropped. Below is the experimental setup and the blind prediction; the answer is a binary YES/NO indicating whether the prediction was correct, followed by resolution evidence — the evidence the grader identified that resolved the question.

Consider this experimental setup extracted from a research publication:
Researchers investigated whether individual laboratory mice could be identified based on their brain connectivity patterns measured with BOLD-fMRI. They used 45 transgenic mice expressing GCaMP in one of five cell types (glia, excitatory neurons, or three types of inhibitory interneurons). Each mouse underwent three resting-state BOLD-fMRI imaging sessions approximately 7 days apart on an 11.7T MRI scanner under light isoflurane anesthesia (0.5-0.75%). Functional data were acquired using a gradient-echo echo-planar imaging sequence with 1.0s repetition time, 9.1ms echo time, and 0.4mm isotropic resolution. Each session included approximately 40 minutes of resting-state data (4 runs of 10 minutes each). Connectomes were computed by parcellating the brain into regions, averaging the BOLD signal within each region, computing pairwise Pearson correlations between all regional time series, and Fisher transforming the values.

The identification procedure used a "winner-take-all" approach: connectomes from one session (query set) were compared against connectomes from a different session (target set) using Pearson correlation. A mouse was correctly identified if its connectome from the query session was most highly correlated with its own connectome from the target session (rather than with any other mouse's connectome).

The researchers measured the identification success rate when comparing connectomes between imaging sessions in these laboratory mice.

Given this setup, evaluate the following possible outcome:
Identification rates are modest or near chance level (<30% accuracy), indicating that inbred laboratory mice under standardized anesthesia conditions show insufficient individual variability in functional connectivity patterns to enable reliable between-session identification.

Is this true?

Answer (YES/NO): NO